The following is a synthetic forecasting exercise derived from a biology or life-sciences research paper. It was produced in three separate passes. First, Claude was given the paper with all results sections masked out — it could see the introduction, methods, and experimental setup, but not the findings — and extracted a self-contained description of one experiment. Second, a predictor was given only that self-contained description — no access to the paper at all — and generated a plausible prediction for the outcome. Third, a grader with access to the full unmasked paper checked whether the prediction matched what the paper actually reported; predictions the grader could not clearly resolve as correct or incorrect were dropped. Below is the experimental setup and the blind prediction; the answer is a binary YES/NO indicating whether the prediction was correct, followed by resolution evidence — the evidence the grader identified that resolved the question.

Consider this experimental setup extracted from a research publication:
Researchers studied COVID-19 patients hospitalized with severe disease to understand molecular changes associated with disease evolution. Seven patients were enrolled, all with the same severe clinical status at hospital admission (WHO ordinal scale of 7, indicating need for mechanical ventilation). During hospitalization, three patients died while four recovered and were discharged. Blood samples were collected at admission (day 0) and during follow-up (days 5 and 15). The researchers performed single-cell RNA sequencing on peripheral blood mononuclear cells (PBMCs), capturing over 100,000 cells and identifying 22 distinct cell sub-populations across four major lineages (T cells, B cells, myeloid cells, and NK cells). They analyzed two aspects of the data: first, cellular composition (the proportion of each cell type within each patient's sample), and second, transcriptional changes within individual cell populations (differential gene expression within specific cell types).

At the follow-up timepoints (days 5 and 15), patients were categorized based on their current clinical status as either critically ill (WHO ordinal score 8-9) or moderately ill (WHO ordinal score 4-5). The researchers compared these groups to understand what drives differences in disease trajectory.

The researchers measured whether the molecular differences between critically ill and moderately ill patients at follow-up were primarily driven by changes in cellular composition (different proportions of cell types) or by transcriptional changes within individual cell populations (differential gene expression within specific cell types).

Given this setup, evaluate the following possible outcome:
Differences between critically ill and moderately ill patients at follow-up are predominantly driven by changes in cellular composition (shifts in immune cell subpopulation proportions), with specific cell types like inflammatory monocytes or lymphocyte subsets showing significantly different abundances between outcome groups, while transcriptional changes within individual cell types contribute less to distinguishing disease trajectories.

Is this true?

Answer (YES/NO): YES